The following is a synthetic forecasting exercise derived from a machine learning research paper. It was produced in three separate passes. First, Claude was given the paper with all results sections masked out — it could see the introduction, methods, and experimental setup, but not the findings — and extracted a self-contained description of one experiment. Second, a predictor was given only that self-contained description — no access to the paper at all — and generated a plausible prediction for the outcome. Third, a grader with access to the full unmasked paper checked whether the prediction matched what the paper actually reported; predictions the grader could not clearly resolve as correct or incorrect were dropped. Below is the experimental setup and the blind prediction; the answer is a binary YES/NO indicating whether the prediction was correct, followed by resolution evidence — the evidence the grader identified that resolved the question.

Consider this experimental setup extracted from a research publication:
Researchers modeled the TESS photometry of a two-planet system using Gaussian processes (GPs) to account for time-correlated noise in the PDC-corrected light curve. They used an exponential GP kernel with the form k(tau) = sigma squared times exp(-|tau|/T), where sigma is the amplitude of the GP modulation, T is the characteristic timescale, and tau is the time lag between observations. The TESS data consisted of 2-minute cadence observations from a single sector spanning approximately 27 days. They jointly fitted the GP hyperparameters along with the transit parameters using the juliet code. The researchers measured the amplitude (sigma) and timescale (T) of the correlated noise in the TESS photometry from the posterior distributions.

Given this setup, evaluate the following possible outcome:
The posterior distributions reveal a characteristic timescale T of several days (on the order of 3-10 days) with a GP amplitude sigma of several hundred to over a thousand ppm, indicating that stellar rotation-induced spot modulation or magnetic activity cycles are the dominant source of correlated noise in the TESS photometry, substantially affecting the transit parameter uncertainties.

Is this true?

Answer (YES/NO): NO